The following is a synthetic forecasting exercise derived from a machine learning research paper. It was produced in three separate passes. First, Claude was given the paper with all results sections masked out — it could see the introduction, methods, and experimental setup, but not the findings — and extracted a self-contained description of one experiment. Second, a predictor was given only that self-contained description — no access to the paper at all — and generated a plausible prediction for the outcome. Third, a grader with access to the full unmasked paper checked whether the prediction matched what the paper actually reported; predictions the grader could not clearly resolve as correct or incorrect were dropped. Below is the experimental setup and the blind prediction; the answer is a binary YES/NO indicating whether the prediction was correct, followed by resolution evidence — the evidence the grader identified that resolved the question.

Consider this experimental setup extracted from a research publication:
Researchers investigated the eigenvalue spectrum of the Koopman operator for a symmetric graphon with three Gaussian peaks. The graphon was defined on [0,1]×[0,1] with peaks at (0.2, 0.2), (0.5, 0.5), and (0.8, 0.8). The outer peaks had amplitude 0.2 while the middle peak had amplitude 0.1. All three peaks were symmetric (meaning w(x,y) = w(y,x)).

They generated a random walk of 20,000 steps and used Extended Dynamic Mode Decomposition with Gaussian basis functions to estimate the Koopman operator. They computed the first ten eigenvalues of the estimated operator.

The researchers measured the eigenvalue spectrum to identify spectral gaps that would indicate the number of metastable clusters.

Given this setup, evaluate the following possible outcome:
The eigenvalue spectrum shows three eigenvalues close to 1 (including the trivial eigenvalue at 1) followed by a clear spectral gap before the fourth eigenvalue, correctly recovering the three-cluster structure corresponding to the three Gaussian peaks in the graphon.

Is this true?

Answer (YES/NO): NO